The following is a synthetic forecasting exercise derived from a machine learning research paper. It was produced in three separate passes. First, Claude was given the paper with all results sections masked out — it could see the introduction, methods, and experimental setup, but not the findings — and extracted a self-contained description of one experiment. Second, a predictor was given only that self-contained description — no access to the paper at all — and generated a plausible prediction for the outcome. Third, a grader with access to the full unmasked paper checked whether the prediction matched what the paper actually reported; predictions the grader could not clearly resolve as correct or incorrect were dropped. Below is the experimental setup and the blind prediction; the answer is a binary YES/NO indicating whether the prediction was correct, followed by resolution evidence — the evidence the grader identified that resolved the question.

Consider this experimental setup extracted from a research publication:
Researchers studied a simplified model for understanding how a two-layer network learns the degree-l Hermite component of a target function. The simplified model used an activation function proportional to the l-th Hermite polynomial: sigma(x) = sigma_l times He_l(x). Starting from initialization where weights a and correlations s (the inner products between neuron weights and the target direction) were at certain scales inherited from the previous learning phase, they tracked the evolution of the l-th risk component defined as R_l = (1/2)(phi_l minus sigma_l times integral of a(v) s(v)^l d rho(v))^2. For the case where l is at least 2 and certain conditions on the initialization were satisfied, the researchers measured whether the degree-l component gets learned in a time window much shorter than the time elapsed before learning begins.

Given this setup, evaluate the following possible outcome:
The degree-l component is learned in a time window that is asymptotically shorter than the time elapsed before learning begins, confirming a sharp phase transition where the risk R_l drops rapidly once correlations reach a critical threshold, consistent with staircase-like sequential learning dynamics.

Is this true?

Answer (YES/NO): YES